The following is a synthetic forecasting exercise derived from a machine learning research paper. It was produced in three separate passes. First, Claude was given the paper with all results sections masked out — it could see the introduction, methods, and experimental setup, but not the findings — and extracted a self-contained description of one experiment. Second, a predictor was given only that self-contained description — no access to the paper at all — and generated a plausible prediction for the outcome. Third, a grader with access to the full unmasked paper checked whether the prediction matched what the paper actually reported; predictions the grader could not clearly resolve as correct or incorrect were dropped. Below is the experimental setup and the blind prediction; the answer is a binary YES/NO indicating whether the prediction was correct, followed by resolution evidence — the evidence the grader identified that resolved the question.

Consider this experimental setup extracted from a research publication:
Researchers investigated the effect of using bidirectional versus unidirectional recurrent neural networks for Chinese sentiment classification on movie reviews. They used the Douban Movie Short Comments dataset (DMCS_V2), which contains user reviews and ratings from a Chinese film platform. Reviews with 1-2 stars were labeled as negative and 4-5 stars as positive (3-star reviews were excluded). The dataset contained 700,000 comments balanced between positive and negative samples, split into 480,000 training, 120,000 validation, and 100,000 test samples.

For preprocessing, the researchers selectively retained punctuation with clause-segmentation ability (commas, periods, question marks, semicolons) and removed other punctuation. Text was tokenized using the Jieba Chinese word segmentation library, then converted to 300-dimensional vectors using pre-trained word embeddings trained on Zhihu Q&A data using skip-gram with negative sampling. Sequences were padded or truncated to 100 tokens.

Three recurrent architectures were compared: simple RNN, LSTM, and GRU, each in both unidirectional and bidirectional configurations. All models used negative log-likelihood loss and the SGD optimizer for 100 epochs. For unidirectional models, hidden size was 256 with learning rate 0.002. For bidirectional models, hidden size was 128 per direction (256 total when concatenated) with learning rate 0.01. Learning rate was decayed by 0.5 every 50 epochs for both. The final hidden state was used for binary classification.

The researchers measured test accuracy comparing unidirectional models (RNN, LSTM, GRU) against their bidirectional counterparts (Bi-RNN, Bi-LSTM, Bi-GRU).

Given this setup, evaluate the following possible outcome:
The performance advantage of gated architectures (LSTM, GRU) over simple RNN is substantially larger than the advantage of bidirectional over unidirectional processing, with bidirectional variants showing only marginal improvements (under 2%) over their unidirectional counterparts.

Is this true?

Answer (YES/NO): NO